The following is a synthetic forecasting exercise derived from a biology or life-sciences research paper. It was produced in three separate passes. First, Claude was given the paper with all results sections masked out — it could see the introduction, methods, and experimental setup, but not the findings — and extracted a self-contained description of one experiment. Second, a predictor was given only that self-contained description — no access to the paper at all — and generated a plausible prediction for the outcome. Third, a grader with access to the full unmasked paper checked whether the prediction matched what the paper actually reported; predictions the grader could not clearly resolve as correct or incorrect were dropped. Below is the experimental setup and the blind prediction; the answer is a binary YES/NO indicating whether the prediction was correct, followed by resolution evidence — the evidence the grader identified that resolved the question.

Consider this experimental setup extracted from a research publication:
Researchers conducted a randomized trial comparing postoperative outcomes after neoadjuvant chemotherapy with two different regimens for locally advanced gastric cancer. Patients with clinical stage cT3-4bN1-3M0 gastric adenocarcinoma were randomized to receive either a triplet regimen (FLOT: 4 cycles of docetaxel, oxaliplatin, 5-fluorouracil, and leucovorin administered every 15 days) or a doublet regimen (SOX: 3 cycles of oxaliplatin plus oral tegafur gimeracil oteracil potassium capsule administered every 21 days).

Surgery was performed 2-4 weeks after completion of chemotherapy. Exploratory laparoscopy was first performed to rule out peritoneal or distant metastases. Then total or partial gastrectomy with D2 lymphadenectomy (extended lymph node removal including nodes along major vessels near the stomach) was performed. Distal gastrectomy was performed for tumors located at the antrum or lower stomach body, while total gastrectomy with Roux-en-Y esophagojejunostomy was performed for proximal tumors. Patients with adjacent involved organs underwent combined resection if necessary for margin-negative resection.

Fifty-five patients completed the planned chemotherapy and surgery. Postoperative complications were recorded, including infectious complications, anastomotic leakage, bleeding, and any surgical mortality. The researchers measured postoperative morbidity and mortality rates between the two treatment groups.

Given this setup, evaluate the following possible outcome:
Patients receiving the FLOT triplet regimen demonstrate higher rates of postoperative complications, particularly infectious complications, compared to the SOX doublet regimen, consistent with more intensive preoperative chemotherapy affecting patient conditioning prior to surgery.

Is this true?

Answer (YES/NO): NO